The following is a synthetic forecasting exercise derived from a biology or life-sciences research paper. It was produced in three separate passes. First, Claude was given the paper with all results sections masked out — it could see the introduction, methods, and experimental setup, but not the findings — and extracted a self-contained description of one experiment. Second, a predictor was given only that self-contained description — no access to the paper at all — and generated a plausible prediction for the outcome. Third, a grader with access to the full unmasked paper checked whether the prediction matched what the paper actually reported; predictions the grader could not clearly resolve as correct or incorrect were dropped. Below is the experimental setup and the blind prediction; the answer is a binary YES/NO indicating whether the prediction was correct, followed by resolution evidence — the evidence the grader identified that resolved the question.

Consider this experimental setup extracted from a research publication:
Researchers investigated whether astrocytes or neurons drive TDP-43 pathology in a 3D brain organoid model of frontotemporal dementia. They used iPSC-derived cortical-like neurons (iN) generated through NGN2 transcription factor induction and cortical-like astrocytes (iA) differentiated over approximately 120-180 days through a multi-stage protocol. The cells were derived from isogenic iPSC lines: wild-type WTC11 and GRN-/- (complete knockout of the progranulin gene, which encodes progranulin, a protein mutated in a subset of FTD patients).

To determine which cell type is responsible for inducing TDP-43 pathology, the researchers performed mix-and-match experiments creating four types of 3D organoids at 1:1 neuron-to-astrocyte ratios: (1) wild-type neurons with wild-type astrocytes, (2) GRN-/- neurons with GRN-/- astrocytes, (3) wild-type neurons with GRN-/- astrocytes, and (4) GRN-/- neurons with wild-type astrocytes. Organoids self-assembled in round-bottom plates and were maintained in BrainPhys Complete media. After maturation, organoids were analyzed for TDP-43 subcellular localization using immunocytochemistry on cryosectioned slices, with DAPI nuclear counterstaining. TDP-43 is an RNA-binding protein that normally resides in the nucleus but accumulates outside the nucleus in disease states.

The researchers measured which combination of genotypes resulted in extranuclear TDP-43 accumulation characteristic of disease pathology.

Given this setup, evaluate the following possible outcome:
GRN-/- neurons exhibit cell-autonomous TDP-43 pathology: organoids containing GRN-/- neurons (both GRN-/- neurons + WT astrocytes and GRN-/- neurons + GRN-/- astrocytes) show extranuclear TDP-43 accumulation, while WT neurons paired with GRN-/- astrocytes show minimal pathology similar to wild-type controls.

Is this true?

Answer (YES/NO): NO